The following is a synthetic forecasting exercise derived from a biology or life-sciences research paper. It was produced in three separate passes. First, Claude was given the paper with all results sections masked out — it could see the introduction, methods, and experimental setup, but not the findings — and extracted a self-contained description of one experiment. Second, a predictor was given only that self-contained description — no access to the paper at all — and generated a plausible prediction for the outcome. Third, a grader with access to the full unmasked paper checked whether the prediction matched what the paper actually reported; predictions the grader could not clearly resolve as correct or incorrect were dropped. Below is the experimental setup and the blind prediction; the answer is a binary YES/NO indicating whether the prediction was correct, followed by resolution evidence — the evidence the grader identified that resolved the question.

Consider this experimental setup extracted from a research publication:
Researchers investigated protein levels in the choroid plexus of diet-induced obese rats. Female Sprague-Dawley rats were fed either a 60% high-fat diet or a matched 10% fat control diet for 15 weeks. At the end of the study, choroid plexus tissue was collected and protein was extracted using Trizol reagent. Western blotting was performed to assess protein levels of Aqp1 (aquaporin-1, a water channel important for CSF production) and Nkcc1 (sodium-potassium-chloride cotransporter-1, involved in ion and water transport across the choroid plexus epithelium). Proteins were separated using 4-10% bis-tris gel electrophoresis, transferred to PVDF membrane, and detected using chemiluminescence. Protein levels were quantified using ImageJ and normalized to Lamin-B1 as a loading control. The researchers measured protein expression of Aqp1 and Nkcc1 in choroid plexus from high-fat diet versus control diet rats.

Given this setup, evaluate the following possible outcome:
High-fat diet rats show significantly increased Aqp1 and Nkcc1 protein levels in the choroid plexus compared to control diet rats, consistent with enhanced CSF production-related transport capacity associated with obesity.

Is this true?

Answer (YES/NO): NO